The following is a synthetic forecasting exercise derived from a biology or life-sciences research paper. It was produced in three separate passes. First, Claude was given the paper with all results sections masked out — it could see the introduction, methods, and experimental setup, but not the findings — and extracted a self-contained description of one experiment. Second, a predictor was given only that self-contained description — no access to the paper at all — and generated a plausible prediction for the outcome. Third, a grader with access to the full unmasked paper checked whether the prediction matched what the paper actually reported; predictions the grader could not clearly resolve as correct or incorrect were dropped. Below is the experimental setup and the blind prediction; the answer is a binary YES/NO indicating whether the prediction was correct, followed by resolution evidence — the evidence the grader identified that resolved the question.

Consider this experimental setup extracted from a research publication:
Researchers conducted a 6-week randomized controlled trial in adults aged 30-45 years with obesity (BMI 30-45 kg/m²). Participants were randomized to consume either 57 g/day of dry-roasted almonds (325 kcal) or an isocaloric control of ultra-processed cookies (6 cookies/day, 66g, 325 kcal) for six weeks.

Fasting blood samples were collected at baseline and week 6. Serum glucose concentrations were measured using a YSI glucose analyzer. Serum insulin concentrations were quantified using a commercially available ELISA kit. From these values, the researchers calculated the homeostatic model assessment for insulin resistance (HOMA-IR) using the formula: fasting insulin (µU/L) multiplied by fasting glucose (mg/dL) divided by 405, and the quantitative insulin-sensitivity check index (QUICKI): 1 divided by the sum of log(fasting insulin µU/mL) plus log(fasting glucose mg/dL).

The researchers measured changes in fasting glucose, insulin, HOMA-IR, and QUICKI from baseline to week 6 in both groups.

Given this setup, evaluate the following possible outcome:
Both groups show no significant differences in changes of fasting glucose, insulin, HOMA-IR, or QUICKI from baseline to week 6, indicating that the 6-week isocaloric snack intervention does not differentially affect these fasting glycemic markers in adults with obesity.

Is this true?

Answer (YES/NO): YES